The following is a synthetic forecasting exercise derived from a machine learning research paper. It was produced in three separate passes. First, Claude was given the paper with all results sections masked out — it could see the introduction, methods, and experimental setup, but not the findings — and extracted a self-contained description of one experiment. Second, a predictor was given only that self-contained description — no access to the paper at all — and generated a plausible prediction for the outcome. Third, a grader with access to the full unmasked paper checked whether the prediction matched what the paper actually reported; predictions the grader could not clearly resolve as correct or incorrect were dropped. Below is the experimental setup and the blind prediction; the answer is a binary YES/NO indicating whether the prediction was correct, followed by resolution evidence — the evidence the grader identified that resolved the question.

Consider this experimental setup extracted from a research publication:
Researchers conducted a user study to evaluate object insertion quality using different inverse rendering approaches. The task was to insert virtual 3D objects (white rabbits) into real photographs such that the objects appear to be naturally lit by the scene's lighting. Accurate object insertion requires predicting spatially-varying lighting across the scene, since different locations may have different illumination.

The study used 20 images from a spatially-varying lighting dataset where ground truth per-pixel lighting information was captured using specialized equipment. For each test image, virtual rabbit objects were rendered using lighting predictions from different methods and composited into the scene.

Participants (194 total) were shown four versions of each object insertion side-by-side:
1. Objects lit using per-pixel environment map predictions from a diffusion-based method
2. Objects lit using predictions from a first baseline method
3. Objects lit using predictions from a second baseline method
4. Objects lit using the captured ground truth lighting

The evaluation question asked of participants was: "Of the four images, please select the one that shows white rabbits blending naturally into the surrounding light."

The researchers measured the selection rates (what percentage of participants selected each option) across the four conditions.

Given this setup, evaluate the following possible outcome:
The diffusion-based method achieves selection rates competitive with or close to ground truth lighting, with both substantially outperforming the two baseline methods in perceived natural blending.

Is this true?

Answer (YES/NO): YES